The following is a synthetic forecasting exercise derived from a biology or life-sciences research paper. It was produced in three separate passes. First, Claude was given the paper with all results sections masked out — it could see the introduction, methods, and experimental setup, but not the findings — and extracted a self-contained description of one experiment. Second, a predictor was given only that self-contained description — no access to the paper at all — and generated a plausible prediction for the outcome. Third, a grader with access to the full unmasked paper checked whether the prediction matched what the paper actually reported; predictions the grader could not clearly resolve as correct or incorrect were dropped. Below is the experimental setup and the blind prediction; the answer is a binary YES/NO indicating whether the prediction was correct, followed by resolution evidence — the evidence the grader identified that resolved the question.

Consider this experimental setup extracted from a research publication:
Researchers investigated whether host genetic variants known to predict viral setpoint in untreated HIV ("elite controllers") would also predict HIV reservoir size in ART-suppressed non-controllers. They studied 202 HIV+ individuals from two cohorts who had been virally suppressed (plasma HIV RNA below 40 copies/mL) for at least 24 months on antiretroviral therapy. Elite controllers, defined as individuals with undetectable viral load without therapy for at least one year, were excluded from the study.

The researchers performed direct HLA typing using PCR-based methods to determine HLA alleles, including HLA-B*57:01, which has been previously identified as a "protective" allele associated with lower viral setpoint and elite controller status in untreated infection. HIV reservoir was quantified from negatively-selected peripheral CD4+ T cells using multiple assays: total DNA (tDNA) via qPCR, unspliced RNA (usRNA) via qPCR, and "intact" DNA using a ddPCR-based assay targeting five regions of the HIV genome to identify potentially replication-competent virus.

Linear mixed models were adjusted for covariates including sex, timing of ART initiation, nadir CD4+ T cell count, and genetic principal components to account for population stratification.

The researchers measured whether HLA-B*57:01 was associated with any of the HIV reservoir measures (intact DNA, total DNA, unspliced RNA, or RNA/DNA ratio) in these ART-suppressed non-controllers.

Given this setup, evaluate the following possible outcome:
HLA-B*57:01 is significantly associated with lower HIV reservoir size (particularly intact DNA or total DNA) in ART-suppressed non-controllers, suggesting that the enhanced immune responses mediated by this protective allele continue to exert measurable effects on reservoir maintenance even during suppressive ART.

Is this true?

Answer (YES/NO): NO